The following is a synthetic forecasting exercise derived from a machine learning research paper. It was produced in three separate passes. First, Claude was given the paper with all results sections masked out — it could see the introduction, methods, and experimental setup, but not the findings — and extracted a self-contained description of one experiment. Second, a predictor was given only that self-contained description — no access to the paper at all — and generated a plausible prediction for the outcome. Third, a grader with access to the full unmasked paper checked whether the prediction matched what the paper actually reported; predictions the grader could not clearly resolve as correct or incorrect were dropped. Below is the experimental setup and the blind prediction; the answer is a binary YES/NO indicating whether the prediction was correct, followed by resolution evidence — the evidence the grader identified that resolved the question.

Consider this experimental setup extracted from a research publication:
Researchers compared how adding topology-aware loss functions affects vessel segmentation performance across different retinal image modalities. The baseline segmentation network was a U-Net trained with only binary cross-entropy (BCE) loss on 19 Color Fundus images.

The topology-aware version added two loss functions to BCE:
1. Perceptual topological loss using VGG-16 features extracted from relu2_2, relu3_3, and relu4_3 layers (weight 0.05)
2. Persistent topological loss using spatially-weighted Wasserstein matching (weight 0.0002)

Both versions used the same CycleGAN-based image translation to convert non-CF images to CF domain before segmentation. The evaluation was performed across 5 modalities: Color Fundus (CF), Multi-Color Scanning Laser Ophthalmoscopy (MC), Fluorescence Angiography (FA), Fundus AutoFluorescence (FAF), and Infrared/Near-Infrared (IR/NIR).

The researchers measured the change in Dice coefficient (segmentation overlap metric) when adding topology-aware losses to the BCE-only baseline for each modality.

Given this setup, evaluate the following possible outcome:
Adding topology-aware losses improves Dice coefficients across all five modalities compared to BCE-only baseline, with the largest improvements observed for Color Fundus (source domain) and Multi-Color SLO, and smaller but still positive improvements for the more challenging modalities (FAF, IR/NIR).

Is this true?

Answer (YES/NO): NO